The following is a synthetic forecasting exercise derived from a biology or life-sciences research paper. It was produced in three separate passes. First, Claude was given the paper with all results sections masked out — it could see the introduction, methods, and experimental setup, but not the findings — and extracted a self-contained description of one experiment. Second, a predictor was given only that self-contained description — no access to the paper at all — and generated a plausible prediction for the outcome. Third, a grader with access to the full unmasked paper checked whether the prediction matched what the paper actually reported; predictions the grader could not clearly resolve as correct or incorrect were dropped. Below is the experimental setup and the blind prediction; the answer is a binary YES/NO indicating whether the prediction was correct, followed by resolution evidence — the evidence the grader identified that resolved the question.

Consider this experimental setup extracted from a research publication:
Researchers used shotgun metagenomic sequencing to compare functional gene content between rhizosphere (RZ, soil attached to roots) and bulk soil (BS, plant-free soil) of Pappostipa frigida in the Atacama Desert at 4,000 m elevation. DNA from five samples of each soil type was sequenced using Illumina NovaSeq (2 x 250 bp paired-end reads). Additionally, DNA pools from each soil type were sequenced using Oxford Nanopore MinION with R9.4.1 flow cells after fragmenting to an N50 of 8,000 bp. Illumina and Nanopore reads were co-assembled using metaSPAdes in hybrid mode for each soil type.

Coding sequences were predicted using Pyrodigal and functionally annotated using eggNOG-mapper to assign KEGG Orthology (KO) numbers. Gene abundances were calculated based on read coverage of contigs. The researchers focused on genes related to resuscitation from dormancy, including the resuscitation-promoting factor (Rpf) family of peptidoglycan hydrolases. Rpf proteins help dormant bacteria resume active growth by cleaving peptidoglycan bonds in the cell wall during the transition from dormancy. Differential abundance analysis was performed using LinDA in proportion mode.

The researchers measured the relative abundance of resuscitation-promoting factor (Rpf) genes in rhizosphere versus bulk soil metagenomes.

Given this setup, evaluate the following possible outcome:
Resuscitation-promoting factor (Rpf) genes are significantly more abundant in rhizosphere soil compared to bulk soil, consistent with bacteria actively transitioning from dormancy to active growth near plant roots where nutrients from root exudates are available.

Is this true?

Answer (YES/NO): YES